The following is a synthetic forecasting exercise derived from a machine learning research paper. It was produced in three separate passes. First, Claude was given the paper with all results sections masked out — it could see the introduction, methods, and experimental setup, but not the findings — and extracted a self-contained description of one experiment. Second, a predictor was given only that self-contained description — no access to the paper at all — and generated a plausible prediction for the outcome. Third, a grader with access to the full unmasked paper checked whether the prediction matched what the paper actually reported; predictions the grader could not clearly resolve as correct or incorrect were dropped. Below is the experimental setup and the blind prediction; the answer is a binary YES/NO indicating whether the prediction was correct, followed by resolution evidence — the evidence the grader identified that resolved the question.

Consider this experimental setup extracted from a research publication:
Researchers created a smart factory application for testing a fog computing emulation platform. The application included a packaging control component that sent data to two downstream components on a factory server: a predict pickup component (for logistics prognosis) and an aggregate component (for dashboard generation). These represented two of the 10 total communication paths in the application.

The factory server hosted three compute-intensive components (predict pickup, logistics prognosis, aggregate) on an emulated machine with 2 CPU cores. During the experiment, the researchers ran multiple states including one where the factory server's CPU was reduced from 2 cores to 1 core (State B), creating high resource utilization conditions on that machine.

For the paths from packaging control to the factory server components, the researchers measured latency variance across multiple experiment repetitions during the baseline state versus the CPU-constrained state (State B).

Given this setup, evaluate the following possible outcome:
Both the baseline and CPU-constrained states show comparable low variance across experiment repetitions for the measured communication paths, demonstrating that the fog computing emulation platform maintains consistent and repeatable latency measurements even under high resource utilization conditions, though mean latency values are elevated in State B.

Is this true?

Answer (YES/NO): NO